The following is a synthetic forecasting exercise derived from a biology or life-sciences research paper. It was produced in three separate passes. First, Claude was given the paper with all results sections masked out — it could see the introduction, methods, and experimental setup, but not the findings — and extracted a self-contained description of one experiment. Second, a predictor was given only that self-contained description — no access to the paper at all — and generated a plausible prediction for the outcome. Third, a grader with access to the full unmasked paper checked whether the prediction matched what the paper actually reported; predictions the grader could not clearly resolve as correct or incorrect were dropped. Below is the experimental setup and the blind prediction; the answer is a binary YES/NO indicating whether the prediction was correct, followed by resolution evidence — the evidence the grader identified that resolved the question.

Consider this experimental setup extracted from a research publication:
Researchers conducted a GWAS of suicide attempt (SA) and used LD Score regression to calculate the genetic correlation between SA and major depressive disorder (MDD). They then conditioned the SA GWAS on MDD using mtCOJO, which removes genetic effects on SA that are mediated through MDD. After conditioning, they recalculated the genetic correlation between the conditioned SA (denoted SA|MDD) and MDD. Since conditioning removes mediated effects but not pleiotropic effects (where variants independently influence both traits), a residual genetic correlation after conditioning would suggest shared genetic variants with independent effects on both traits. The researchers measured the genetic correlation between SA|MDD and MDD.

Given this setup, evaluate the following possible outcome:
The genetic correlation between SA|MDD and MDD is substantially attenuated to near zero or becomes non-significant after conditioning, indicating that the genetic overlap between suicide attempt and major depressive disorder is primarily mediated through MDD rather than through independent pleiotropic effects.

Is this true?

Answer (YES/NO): NO